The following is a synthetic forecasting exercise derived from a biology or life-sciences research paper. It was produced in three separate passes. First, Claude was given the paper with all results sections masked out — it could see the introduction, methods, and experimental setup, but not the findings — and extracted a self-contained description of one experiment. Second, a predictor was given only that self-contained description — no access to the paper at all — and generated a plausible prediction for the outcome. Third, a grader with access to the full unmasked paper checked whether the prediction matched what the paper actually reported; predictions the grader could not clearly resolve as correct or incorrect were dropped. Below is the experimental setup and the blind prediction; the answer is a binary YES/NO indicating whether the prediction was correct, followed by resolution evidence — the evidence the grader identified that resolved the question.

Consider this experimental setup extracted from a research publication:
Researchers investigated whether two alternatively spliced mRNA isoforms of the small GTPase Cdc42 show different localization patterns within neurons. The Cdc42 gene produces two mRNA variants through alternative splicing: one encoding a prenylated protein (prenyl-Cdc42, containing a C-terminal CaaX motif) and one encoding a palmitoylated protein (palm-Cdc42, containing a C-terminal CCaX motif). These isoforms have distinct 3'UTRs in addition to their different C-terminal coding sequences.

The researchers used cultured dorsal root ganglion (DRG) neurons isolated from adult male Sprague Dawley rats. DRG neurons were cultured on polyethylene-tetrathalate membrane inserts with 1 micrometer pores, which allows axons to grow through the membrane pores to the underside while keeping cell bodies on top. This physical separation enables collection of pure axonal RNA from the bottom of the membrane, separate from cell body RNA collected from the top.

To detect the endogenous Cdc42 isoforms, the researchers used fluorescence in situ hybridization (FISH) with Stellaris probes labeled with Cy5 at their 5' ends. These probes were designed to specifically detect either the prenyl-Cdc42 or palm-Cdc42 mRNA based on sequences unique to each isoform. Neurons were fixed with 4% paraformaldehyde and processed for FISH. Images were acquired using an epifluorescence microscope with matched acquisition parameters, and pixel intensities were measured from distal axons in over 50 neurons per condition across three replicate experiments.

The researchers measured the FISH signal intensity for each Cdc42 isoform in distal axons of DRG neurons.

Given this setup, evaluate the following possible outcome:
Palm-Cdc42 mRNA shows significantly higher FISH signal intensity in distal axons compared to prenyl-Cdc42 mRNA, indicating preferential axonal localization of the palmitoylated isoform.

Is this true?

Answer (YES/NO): NO